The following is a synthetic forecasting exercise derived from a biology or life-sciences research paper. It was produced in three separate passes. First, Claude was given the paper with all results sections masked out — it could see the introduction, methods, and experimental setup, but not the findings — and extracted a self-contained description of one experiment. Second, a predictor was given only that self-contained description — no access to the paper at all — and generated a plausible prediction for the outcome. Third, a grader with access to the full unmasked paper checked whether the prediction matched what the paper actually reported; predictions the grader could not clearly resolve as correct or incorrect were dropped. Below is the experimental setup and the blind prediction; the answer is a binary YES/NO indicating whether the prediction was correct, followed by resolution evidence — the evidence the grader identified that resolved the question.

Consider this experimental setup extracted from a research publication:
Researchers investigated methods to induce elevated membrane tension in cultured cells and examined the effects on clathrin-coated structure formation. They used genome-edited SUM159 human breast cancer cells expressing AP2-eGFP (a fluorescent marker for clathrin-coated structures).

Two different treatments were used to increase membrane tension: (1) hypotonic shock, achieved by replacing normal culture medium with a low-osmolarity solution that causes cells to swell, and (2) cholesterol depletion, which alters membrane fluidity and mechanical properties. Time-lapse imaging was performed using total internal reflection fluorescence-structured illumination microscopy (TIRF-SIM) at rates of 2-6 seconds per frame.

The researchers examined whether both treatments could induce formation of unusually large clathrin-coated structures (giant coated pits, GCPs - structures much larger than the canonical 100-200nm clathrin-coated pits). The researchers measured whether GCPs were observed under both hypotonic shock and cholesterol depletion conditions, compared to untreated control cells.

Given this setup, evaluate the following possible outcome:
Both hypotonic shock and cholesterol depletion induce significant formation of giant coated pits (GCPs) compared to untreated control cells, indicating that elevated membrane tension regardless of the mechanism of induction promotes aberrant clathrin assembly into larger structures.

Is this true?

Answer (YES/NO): YES